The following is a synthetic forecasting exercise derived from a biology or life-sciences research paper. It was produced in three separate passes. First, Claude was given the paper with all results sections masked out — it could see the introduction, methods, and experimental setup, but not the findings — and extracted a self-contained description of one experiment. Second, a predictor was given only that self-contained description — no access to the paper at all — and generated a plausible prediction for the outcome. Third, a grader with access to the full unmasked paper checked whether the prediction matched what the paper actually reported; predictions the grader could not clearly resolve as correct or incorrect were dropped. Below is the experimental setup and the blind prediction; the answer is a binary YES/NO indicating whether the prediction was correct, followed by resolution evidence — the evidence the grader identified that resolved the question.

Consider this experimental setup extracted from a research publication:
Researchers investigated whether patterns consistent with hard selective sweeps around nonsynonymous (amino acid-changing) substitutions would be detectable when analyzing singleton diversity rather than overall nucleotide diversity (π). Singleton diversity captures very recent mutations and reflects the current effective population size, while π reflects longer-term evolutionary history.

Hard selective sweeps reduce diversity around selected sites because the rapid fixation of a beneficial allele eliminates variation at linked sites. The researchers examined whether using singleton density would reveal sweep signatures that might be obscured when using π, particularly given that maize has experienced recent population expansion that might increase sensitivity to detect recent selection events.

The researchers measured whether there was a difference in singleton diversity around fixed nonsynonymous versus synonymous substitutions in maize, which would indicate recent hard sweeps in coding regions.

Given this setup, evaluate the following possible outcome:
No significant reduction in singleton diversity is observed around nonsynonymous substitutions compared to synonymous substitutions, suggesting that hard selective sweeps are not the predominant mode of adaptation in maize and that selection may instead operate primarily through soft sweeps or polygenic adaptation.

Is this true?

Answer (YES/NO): YES